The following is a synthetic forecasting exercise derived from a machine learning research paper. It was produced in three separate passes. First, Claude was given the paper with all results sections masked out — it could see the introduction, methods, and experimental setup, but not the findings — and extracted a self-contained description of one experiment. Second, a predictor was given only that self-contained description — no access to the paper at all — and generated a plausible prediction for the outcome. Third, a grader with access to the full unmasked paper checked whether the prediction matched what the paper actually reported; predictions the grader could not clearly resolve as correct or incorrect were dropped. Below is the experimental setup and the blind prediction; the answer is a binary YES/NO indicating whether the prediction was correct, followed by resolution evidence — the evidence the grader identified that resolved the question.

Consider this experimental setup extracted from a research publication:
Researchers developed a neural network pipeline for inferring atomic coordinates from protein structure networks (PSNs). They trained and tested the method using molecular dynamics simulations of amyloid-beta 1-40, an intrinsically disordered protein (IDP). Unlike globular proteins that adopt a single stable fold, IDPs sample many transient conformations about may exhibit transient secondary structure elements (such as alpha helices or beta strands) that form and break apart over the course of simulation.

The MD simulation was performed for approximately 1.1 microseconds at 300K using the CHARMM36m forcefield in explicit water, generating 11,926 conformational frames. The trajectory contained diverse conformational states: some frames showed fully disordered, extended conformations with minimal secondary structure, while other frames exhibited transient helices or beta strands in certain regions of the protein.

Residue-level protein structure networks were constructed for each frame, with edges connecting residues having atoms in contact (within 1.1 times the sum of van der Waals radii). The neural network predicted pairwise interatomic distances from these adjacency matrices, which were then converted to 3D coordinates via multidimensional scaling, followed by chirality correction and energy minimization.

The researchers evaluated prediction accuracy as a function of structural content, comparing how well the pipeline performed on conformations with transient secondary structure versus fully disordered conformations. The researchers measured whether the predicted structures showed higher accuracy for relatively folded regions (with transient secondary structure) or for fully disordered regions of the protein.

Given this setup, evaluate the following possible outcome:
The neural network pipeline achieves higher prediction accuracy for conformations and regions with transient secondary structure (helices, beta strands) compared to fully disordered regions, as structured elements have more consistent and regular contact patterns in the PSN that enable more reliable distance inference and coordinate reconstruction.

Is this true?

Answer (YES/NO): YES